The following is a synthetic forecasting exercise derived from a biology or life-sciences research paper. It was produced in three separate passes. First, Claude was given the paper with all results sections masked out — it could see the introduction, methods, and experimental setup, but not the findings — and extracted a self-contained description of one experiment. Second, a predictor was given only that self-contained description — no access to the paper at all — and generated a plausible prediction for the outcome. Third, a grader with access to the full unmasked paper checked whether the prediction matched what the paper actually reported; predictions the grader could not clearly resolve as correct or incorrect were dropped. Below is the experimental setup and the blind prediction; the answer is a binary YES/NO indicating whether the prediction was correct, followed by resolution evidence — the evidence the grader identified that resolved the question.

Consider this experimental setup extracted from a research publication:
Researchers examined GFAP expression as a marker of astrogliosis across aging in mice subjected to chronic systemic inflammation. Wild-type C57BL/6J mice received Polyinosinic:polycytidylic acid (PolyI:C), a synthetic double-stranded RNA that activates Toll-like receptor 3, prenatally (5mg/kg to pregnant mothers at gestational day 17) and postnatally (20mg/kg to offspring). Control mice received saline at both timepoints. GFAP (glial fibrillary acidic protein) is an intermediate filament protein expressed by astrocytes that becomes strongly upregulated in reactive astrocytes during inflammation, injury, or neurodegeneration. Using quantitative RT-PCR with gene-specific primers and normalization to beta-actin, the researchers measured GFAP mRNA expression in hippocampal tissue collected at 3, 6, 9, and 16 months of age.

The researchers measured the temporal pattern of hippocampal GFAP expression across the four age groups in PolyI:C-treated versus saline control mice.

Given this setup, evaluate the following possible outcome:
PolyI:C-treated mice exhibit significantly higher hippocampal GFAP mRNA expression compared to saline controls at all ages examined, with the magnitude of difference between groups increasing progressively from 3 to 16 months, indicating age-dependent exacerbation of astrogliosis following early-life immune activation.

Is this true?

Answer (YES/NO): NO